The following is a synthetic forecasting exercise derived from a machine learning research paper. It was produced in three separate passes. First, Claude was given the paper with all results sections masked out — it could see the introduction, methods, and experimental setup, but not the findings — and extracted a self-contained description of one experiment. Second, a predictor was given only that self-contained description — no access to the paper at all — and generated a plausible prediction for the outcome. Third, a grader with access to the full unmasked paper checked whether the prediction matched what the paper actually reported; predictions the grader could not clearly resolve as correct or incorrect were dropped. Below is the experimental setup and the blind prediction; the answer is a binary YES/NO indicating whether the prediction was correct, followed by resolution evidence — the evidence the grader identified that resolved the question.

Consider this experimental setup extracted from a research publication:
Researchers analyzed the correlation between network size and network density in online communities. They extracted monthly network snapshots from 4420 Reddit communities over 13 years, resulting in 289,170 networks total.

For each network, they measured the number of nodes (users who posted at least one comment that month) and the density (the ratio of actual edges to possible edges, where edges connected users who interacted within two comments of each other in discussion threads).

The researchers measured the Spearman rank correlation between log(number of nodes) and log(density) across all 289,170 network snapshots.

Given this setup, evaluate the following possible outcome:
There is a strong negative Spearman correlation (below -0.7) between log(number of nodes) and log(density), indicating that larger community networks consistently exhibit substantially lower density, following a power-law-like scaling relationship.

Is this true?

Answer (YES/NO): YES